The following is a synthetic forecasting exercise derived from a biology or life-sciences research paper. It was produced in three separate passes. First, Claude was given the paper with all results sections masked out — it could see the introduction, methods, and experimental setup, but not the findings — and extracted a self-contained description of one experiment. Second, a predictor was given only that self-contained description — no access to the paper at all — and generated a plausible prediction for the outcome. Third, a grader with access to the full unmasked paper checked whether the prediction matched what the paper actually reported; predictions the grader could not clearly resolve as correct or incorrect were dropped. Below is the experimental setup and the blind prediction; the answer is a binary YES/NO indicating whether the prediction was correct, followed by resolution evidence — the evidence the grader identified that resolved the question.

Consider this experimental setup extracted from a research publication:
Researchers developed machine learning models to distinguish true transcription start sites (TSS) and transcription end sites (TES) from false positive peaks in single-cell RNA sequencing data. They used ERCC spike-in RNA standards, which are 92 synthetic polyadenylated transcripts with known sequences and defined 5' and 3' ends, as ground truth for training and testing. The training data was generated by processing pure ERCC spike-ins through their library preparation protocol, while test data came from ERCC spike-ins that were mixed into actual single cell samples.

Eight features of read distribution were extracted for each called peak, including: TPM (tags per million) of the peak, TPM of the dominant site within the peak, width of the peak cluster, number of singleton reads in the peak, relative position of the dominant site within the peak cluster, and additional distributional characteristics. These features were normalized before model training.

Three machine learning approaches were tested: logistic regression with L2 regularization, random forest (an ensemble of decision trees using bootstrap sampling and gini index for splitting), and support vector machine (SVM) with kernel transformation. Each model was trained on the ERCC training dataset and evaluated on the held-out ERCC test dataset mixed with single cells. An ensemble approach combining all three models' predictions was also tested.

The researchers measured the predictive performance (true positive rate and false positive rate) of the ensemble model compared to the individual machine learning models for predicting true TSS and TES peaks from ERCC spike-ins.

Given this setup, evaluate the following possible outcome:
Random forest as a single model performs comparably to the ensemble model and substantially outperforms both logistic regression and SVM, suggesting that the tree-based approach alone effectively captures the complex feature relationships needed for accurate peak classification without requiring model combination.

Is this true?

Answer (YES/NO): NO